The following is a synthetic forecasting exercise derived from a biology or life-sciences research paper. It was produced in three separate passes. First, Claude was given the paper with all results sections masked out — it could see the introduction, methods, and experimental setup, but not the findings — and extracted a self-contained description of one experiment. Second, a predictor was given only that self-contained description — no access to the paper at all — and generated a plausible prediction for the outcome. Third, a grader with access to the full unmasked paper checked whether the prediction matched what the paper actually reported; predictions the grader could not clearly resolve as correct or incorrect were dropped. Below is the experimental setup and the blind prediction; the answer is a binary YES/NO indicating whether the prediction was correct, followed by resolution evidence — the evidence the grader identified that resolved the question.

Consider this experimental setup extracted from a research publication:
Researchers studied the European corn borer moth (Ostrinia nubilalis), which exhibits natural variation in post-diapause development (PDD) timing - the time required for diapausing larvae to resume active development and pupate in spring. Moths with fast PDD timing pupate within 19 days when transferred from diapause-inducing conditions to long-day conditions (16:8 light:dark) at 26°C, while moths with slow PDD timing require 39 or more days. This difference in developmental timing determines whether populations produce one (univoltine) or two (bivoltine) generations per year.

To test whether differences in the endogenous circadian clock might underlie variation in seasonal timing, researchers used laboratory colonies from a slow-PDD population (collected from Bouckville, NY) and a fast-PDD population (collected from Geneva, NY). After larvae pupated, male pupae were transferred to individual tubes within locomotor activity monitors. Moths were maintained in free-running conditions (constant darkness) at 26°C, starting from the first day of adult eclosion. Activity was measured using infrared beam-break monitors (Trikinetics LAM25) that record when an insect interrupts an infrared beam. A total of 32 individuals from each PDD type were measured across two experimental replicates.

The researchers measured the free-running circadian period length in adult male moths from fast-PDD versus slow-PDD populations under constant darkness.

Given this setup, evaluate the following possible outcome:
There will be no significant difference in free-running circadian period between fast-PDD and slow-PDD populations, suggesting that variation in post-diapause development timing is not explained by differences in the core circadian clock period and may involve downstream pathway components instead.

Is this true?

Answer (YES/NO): NO